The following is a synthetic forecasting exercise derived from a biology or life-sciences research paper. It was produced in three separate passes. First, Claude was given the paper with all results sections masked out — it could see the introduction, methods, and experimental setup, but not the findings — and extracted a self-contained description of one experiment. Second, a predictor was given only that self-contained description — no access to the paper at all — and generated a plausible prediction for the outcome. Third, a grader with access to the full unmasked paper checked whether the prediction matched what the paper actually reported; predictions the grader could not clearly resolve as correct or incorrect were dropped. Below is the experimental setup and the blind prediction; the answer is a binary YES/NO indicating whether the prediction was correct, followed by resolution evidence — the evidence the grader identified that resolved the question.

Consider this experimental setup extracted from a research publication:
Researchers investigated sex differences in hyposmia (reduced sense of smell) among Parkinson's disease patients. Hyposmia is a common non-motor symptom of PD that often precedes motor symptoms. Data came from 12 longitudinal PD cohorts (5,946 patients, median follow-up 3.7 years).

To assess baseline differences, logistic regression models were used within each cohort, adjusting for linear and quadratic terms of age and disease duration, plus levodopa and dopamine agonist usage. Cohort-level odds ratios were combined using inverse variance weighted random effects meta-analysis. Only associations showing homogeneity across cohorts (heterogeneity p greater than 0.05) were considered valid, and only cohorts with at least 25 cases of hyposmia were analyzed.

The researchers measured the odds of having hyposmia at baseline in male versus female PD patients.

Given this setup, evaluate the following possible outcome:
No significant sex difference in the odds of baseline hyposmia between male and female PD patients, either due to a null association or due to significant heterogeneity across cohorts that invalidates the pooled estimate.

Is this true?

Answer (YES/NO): YES